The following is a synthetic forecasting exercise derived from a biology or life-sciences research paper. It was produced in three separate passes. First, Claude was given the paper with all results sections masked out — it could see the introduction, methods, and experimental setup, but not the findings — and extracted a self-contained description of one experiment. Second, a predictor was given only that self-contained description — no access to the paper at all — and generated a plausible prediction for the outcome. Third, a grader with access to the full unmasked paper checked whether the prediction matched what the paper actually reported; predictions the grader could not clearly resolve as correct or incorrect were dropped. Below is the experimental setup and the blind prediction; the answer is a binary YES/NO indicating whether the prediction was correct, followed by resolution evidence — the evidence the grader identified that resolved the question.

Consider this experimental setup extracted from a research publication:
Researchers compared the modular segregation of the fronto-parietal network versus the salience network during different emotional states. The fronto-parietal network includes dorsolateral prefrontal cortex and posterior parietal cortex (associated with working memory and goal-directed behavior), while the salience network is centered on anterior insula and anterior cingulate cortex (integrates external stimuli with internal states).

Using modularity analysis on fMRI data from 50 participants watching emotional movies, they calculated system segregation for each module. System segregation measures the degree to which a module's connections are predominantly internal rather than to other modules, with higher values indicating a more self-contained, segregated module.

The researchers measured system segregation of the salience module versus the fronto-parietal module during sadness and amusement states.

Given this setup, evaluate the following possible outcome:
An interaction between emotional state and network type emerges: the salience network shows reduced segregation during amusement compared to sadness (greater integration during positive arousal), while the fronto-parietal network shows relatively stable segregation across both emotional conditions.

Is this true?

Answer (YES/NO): NO